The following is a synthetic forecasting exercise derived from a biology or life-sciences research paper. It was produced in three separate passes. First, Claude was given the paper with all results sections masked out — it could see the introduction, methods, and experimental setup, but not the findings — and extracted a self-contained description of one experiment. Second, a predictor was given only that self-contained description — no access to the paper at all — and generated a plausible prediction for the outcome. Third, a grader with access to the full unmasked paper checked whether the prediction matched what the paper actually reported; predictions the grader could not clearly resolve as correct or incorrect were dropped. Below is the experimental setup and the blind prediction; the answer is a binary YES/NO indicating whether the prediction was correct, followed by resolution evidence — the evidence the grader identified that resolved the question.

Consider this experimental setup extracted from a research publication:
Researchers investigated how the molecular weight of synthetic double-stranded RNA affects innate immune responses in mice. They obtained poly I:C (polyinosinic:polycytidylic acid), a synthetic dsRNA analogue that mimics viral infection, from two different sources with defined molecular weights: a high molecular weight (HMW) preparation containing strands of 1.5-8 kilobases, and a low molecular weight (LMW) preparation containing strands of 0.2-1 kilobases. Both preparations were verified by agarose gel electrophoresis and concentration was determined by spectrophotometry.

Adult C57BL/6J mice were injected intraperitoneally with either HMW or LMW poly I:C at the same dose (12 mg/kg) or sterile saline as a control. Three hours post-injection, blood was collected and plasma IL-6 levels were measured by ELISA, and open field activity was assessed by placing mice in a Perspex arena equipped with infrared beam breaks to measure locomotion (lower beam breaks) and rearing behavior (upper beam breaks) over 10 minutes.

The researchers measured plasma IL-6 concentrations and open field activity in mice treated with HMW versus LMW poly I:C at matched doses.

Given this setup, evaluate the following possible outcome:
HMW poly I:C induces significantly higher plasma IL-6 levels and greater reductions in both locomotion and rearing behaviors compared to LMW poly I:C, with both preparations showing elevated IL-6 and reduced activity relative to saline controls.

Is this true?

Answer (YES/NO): NO